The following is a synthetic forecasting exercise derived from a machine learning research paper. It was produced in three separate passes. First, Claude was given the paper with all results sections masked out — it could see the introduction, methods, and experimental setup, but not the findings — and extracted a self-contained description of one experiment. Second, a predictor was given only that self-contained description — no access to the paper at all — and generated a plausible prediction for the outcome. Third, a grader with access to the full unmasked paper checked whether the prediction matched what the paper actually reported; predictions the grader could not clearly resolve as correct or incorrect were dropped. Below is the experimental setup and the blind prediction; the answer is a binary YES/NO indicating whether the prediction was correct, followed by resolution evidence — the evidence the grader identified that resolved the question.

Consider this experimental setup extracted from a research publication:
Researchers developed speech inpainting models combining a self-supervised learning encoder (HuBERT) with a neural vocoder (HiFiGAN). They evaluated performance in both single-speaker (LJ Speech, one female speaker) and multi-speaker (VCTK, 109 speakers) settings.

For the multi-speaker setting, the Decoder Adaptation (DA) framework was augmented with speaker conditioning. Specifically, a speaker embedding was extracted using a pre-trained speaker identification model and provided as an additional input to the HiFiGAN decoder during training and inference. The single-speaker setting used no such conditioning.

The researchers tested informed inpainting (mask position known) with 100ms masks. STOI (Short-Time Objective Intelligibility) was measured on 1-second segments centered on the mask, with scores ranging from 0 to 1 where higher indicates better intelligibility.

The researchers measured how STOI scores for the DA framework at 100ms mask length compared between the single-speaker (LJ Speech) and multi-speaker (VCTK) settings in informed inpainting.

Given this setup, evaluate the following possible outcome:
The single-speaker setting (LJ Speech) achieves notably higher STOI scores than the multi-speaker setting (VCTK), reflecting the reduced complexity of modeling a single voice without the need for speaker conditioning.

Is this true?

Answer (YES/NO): NO